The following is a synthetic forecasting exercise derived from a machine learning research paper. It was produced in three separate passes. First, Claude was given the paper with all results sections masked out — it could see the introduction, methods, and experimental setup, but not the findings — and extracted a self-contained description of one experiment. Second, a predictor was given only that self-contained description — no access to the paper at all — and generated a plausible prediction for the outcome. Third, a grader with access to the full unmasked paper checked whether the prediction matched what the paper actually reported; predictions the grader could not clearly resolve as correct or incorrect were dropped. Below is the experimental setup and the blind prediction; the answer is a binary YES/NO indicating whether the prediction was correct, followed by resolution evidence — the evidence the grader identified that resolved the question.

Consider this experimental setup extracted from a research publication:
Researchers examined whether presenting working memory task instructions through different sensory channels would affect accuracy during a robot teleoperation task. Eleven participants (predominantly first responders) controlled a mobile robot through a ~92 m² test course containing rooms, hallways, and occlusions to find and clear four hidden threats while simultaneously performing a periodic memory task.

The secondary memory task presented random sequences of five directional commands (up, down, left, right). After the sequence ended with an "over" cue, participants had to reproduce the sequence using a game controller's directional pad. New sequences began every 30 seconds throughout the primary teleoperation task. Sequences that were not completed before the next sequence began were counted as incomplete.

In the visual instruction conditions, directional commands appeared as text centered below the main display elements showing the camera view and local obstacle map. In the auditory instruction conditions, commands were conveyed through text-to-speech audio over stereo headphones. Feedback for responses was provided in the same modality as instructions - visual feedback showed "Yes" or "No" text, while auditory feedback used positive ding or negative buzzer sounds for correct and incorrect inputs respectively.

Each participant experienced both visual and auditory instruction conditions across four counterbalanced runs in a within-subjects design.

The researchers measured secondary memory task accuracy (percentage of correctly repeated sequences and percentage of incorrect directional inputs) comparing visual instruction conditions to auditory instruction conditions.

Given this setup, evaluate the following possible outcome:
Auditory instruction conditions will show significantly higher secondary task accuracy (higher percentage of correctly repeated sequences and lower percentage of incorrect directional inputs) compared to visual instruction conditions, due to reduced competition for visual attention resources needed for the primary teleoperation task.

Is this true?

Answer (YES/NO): NO